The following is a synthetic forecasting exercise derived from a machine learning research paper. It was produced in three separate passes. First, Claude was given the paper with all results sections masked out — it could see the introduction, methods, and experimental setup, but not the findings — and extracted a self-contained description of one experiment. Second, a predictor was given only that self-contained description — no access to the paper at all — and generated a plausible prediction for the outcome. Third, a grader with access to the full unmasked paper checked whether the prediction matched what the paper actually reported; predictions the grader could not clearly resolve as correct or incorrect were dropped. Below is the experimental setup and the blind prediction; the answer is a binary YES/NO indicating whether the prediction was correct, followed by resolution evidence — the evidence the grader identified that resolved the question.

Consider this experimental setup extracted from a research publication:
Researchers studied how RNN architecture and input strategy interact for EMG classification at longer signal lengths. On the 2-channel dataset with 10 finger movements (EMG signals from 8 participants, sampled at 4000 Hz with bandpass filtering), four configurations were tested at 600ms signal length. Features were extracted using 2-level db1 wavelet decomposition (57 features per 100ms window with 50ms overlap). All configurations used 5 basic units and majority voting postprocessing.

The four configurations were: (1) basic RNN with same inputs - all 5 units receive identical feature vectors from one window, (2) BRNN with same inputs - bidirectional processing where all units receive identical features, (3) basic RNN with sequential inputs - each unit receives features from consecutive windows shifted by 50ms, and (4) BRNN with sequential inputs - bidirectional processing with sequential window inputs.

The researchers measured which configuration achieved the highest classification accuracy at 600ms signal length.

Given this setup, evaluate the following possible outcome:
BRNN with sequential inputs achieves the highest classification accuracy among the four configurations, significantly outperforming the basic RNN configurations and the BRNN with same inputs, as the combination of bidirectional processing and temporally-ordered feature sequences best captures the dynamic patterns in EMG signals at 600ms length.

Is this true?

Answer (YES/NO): NO